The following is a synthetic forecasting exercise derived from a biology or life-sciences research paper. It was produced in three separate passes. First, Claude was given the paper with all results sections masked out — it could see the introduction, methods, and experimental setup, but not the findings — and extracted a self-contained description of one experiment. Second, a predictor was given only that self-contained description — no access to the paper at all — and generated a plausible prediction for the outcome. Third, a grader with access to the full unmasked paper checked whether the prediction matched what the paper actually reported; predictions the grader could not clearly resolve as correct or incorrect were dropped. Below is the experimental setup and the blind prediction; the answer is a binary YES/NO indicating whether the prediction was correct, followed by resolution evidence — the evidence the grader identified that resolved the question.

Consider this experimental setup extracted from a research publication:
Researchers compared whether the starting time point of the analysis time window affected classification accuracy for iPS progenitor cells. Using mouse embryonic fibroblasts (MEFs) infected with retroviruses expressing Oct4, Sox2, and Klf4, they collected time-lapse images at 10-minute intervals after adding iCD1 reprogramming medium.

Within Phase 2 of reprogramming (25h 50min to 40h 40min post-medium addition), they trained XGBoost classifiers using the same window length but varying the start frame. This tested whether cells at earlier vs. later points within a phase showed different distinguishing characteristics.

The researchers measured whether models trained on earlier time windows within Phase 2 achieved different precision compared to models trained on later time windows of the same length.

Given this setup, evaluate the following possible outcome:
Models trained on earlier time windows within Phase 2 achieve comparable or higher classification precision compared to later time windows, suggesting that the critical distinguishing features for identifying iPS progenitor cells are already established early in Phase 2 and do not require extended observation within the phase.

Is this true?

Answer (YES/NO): YES